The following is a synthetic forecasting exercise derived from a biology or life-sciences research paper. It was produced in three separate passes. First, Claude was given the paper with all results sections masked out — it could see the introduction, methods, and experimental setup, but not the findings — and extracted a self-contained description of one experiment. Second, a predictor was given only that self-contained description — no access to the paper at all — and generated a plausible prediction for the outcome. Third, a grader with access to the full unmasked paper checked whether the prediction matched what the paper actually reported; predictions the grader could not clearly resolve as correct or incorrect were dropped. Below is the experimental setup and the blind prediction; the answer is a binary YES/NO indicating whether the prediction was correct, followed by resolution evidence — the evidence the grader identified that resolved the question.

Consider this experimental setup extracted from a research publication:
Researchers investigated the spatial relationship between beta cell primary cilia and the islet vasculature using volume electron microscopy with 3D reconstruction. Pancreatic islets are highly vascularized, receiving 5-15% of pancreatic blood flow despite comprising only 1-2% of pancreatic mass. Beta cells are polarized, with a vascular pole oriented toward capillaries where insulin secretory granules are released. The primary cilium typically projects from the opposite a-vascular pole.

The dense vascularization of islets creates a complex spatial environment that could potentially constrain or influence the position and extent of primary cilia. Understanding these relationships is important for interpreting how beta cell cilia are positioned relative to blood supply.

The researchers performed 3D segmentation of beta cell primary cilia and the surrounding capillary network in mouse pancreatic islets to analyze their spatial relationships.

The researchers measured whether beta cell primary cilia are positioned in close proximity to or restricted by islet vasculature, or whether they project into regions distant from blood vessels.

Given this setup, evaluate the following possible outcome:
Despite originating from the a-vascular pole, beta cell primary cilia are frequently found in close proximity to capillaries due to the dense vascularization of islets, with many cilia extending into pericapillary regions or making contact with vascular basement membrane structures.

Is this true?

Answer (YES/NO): NO